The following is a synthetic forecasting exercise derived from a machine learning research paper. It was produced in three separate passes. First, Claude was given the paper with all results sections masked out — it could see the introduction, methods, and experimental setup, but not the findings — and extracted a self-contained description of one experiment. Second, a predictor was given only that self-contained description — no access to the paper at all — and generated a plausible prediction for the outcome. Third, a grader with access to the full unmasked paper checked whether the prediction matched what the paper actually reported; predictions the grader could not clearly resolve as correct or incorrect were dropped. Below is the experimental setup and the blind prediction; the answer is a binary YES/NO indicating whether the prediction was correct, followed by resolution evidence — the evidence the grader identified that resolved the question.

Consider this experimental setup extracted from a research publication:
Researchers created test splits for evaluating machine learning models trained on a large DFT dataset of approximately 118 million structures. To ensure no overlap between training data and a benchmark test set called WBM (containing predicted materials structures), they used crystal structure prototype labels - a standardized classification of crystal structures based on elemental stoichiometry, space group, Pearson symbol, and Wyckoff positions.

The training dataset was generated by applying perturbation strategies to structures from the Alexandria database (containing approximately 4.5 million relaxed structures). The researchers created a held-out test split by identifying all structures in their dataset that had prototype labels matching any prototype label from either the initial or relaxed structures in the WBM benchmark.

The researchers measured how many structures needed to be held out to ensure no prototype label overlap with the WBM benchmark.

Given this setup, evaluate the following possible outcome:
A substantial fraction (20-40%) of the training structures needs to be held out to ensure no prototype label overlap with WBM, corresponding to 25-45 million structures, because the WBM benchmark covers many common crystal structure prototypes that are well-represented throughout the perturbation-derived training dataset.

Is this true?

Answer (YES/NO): NO